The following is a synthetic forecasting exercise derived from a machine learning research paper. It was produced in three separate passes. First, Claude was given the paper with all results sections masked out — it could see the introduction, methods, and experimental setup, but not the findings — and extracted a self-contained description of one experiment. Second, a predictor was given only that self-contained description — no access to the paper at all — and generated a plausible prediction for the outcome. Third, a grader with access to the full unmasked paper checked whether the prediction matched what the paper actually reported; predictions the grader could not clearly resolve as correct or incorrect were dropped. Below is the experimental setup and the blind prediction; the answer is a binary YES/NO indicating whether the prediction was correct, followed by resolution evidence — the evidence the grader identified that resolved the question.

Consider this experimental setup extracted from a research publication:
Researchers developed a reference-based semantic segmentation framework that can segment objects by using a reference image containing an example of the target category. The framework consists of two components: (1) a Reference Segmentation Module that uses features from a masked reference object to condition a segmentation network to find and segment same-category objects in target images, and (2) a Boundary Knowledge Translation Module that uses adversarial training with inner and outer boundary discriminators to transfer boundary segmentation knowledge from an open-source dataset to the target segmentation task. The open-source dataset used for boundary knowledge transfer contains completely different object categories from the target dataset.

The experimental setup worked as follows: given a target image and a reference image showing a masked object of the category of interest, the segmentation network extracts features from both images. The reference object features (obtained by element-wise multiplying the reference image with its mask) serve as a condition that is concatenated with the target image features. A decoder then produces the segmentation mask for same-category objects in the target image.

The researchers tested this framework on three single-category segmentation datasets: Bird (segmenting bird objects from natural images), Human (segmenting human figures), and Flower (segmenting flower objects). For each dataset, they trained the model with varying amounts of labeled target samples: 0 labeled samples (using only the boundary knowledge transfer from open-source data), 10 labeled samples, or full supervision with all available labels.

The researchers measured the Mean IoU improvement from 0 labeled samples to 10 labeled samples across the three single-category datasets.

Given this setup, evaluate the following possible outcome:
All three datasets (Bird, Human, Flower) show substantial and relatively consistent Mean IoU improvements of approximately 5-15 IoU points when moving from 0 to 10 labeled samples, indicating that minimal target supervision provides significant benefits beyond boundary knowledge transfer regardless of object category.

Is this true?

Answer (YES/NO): NO